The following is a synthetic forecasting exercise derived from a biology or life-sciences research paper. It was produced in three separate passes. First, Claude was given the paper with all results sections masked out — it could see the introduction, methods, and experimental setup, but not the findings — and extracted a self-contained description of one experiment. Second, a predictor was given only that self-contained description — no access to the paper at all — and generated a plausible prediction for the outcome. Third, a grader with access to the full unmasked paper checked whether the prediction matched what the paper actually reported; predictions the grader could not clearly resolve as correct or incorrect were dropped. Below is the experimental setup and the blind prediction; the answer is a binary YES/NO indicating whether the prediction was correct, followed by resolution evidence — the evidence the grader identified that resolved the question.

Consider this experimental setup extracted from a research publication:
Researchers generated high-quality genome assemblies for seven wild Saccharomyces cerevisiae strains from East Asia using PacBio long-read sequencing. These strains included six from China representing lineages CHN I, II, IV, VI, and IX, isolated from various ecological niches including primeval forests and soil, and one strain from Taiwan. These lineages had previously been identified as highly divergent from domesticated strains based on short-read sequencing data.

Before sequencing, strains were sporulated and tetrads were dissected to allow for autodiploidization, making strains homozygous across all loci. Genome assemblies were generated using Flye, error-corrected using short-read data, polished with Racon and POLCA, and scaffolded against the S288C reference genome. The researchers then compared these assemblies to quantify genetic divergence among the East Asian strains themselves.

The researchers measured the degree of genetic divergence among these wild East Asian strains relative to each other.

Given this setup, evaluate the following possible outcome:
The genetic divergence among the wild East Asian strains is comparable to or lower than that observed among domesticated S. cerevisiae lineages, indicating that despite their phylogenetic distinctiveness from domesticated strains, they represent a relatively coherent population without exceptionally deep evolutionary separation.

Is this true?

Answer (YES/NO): NO